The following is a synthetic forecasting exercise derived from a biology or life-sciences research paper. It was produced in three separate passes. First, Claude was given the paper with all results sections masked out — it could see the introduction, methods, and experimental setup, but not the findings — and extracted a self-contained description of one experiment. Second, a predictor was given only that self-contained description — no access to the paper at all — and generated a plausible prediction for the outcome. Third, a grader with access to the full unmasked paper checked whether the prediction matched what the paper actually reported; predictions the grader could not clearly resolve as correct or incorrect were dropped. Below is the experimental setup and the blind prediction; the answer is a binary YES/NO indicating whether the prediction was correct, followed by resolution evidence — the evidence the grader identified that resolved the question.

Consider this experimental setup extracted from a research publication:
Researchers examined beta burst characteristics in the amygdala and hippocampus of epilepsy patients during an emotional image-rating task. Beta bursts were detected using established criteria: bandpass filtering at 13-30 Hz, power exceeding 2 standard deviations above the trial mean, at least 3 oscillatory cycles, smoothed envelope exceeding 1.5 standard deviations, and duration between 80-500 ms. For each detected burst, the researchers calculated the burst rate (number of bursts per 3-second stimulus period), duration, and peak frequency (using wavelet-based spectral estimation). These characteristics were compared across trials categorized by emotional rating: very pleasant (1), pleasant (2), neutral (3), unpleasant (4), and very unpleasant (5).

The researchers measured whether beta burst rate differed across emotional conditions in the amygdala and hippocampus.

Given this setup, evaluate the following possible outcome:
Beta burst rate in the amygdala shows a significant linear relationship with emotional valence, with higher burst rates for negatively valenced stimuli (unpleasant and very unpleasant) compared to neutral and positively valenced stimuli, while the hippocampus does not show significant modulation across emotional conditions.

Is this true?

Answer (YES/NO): NO